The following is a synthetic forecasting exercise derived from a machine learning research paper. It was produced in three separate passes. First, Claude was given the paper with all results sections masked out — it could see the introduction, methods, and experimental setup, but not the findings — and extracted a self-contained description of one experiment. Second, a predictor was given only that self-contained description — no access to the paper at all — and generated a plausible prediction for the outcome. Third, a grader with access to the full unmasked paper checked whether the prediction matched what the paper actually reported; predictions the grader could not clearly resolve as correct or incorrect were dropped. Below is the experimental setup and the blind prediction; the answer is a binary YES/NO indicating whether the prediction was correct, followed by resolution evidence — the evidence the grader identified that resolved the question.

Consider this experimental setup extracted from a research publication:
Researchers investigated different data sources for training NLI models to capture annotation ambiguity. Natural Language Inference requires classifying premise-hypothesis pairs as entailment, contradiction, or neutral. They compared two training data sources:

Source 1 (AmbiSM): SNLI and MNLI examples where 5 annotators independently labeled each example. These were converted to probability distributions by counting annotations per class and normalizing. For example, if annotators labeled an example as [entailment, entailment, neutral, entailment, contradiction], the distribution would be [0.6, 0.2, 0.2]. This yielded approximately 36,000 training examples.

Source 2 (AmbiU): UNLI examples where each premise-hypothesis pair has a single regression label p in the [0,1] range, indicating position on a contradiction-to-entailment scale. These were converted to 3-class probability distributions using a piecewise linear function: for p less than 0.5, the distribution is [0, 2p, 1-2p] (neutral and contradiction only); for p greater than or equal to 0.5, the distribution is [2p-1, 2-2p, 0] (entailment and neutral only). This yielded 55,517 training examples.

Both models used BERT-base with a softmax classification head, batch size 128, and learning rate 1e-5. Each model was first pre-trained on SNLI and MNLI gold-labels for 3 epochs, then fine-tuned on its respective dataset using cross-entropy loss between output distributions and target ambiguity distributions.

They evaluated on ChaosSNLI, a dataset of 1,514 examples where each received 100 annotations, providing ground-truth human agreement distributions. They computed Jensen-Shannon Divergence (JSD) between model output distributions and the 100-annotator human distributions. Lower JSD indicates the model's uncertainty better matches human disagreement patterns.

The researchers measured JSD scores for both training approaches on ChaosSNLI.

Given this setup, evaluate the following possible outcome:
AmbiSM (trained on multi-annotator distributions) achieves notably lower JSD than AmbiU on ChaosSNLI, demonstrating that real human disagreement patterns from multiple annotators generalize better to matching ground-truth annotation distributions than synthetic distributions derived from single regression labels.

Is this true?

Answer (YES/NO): YES